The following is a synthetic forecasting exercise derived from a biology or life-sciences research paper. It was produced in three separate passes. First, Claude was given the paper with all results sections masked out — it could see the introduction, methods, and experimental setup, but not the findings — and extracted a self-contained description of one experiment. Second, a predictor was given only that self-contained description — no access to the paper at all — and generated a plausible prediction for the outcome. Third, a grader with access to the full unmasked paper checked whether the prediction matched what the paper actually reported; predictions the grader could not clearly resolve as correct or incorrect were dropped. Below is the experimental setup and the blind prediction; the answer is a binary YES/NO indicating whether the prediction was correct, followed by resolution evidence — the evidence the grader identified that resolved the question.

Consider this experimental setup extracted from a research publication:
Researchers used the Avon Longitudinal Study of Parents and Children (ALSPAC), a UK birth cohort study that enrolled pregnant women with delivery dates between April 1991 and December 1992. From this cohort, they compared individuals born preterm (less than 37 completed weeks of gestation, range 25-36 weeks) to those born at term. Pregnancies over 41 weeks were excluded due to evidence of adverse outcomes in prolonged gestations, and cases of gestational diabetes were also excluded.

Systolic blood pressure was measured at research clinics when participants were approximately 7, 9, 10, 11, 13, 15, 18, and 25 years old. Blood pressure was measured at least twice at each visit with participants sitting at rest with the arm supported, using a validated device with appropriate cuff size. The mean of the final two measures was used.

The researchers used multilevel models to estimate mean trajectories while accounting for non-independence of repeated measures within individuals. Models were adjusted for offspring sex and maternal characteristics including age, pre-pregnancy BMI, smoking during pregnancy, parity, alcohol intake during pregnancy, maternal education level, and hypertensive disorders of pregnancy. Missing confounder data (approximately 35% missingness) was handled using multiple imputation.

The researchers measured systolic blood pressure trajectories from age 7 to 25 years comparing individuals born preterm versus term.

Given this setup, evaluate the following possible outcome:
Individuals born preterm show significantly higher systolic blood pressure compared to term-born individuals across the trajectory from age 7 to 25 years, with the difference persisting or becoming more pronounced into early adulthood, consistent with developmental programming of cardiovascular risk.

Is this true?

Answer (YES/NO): NO